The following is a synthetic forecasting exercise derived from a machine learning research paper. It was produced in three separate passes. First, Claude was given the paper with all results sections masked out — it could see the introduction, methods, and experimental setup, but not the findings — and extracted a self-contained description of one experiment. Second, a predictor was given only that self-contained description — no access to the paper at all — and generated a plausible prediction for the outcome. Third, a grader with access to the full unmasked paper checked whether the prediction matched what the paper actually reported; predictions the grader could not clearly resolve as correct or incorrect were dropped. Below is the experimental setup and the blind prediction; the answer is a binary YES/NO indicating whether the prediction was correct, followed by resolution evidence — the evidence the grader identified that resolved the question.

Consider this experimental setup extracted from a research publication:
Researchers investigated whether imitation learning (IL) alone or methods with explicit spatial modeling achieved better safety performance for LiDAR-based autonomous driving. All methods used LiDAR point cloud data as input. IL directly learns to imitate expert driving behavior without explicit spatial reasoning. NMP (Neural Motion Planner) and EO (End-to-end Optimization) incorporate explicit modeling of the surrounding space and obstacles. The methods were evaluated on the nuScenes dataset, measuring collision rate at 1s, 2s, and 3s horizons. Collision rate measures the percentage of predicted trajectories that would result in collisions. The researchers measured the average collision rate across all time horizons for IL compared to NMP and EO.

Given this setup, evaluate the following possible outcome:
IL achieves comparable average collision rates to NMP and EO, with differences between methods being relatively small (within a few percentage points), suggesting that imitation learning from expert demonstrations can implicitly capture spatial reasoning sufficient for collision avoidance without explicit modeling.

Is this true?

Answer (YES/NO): NO